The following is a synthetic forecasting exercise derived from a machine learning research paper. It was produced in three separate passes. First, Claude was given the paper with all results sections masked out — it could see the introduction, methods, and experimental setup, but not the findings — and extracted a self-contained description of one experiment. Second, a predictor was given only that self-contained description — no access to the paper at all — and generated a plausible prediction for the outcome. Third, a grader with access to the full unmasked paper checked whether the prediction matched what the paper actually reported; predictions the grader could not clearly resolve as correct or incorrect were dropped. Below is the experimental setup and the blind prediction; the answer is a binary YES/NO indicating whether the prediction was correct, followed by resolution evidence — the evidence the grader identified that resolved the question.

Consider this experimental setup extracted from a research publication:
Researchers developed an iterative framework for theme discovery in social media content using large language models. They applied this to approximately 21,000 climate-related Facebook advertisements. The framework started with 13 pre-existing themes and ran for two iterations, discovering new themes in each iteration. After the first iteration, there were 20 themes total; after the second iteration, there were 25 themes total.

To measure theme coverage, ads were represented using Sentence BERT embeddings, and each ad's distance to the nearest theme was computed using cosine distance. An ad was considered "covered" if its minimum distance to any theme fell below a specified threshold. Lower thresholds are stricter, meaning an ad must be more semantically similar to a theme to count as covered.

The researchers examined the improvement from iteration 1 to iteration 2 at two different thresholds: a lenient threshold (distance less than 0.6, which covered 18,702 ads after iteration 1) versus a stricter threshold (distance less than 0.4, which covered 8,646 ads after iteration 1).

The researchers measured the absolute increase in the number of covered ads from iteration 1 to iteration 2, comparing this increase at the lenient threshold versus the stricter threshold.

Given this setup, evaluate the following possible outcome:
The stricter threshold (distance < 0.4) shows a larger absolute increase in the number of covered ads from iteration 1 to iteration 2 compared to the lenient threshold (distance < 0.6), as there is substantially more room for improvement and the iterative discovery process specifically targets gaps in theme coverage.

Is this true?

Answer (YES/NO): YES